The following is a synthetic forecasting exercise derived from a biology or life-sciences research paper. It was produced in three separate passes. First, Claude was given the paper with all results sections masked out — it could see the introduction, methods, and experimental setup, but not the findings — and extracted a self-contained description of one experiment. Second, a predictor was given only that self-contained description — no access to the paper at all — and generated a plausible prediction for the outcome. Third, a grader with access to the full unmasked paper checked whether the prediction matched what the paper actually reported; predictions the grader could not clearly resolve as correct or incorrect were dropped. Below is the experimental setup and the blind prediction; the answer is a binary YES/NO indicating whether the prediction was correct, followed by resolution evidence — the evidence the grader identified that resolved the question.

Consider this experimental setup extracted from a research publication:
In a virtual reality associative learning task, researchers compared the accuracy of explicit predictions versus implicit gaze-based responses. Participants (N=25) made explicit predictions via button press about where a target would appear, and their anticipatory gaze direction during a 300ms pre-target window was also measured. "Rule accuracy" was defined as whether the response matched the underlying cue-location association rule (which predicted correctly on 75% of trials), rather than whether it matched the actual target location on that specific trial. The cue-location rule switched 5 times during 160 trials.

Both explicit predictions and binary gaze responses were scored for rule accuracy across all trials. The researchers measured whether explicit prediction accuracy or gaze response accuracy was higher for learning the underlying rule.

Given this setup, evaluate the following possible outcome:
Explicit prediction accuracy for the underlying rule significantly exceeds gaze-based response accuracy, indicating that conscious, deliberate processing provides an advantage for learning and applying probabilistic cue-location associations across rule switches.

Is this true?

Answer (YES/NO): YES